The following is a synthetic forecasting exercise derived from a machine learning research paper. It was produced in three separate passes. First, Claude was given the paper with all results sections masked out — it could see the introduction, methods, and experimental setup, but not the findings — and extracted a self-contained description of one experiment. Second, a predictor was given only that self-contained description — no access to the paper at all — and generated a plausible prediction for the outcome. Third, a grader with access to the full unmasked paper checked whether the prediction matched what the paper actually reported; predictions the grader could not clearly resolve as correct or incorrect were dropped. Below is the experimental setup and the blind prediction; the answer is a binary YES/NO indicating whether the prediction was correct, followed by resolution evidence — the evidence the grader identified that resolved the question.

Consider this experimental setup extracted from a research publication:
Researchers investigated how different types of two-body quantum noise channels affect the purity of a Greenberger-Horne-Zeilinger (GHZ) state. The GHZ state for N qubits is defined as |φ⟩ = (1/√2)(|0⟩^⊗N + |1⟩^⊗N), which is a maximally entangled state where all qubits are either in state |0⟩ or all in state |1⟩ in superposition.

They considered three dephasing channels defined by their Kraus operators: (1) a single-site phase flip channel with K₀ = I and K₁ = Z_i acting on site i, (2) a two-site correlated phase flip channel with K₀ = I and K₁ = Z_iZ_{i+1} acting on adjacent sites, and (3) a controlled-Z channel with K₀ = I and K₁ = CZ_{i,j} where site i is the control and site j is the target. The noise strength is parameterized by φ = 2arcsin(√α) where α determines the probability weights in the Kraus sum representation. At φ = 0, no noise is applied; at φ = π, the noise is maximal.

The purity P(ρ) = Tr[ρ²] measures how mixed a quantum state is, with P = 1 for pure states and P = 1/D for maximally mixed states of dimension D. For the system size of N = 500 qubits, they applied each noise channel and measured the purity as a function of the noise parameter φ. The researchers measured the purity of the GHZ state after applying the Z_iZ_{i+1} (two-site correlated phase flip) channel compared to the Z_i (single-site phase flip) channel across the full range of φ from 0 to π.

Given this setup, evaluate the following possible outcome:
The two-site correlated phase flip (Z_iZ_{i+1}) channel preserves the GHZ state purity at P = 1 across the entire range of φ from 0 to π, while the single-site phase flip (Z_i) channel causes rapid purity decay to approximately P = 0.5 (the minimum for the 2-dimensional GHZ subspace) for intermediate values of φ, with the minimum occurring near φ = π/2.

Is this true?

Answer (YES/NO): NO